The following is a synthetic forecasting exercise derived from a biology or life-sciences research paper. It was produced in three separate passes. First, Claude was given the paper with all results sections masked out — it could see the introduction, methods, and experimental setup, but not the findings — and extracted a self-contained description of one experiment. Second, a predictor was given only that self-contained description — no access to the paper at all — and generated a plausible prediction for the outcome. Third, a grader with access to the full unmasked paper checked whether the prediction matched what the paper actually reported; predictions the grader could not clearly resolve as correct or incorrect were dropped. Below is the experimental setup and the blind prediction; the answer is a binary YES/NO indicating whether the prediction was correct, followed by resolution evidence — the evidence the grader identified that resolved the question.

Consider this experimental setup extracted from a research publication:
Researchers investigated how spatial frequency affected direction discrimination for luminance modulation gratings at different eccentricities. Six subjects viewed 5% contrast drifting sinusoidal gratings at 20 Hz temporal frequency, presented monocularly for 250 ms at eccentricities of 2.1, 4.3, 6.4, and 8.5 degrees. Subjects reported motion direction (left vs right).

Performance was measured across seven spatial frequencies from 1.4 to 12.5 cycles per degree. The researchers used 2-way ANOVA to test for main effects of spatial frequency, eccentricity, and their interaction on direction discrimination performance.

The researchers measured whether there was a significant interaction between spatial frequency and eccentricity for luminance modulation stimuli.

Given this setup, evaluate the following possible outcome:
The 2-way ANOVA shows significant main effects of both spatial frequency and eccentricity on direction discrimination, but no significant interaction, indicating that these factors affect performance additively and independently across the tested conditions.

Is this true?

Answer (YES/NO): NO